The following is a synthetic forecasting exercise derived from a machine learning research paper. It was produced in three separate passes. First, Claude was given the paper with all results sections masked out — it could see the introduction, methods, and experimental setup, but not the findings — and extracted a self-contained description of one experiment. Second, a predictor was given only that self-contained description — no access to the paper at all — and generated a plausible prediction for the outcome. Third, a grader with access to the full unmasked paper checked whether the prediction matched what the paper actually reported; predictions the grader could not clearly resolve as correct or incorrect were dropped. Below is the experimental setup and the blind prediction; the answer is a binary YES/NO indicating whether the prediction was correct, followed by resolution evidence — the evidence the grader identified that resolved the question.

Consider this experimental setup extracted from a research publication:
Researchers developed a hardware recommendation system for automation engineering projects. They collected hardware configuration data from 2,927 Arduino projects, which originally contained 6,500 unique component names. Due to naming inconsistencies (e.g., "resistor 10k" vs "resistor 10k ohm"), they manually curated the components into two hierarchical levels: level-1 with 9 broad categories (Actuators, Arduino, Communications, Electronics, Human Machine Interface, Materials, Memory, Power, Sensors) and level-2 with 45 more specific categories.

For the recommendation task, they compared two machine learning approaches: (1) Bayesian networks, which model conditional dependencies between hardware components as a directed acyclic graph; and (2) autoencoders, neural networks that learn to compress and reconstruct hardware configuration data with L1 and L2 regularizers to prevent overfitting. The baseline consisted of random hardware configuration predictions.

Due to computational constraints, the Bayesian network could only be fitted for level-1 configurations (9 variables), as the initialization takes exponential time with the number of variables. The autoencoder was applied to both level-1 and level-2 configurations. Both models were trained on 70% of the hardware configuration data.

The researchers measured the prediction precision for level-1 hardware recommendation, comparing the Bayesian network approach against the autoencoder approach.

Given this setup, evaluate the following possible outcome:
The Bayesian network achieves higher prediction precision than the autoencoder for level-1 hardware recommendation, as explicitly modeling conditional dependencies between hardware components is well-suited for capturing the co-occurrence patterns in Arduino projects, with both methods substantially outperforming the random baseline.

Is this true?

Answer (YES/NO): NO